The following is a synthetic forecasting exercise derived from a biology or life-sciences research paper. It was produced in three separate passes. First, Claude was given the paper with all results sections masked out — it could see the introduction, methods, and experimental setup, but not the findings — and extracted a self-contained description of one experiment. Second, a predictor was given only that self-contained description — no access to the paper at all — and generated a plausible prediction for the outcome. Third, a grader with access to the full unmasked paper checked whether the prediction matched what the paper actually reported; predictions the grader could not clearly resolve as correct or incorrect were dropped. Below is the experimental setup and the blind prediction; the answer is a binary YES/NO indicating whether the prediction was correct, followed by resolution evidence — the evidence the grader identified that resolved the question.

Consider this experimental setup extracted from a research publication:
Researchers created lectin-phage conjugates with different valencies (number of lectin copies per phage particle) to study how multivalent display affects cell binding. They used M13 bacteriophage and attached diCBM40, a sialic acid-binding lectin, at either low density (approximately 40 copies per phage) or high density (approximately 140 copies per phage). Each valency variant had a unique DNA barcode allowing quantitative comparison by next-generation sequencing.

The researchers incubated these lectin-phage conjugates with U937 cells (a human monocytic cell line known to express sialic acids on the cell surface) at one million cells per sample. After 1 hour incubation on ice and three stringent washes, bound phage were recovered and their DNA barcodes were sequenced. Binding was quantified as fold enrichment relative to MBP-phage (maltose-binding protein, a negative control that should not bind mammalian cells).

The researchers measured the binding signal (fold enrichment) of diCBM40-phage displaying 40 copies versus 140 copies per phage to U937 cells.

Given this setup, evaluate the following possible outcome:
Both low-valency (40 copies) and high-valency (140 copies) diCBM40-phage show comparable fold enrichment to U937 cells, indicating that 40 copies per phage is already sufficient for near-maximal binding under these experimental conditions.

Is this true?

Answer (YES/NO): NO